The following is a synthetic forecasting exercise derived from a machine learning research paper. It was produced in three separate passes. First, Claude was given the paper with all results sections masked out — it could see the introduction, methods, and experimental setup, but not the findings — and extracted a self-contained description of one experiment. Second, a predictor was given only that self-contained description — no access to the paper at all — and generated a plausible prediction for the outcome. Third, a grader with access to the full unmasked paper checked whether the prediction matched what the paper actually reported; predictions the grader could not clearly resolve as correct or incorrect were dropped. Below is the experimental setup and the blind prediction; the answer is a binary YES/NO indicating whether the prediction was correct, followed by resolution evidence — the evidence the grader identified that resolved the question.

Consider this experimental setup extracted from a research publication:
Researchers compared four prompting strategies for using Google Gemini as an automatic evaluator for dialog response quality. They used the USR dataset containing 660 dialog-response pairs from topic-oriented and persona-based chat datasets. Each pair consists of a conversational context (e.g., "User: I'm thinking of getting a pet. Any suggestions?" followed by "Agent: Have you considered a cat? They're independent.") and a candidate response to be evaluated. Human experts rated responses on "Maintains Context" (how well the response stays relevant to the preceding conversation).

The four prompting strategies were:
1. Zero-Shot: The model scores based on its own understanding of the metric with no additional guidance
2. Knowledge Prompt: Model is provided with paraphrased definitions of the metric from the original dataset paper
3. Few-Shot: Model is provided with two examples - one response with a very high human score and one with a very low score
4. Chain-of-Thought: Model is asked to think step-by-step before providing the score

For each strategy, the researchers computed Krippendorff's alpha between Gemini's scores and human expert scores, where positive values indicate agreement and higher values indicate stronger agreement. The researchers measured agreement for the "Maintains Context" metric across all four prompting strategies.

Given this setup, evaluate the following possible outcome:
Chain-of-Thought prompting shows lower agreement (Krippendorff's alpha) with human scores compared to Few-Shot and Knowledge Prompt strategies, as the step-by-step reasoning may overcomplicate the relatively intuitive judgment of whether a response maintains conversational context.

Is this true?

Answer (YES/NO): NO